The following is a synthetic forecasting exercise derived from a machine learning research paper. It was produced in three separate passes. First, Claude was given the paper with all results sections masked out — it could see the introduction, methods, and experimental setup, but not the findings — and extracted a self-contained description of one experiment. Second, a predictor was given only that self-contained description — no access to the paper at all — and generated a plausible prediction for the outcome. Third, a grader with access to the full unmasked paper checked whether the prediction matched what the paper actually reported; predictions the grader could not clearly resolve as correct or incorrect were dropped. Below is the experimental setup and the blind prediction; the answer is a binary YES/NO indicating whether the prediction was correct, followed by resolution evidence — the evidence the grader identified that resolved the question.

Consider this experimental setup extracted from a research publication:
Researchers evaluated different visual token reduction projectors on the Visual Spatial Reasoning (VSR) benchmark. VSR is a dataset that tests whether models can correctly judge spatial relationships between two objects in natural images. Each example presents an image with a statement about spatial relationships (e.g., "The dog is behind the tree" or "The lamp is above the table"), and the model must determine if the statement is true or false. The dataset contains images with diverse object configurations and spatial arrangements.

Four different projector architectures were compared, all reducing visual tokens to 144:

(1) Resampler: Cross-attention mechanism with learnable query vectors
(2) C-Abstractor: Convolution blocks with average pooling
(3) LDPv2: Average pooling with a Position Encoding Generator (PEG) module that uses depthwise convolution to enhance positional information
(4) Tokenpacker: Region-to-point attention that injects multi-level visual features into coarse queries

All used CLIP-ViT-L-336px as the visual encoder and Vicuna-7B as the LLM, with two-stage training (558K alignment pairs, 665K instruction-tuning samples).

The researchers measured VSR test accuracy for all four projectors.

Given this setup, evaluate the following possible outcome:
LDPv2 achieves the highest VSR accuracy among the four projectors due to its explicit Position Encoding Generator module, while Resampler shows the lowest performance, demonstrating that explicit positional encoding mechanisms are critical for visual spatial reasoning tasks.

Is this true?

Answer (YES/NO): NO